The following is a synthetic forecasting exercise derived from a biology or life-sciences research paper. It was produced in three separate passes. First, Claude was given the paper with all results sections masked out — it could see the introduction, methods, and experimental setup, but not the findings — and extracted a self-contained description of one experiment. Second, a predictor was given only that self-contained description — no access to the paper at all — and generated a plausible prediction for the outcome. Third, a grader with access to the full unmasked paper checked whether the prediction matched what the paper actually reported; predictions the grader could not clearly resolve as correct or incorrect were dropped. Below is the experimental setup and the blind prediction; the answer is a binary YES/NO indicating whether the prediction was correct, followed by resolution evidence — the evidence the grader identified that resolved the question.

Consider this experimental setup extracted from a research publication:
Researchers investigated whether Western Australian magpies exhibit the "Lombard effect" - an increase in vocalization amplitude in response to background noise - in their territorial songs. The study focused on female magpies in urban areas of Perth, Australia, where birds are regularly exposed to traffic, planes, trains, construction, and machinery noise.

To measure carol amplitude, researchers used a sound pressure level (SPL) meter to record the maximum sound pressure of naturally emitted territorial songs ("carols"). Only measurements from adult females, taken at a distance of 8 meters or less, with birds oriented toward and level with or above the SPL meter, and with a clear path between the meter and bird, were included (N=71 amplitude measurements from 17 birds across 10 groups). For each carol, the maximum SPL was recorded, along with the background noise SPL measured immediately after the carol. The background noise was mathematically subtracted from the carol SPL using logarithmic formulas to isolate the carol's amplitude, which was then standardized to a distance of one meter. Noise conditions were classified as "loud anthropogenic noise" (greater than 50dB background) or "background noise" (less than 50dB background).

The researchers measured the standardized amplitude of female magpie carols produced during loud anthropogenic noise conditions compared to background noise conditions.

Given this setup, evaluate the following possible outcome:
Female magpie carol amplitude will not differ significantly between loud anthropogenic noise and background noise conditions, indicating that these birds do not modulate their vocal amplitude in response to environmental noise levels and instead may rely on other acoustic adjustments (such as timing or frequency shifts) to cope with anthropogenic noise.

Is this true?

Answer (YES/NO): YES